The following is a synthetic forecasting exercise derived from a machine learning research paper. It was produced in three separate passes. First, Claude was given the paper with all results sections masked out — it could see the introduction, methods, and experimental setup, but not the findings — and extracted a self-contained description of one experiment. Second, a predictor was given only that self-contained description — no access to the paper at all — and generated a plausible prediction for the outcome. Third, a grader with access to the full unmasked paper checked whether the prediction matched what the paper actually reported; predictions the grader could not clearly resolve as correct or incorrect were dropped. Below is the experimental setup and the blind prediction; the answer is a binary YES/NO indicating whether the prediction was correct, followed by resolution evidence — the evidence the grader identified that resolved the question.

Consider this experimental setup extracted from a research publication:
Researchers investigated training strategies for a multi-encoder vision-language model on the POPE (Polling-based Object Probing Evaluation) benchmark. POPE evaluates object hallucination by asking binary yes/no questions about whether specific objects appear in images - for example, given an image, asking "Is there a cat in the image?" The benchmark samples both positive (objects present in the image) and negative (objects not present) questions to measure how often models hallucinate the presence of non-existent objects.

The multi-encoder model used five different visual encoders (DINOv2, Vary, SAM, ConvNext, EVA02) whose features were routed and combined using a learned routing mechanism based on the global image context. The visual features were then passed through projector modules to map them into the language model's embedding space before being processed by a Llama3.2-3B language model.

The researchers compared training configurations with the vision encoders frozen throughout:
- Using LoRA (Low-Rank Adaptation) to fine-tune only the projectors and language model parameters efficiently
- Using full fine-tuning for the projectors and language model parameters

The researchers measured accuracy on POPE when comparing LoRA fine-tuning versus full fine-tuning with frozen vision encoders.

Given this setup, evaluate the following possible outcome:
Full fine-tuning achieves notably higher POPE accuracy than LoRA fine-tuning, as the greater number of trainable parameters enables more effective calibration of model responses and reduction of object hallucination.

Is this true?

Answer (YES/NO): NO